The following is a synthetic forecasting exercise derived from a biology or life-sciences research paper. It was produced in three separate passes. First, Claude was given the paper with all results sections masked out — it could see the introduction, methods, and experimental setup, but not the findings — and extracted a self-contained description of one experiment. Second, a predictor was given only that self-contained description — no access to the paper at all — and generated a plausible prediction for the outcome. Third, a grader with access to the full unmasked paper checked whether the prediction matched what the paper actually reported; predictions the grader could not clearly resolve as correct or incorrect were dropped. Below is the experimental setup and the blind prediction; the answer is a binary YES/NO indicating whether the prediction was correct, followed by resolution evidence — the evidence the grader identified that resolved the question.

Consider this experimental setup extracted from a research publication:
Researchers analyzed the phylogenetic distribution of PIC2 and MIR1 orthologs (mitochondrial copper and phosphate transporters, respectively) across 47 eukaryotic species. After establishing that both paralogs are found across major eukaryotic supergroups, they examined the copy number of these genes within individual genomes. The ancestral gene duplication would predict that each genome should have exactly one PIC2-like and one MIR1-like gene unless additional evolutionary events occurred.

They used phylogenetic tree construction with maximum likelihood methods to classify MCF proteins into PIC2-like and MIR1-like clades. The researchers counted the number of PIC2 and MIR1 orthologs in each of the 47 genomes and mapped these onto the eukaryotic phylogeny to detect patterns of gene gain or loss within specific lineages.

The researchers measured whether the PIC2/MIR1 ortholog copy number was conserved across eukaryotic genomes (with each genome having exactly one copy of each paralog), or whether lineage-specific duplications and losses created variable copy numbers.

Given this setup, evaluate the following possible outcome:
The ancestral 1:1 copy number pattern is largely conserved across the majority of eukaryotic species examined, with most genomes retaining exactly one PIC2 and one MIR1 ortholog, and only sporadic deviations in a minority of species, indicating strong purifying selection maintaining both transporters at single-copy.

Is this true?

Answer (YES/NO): NO